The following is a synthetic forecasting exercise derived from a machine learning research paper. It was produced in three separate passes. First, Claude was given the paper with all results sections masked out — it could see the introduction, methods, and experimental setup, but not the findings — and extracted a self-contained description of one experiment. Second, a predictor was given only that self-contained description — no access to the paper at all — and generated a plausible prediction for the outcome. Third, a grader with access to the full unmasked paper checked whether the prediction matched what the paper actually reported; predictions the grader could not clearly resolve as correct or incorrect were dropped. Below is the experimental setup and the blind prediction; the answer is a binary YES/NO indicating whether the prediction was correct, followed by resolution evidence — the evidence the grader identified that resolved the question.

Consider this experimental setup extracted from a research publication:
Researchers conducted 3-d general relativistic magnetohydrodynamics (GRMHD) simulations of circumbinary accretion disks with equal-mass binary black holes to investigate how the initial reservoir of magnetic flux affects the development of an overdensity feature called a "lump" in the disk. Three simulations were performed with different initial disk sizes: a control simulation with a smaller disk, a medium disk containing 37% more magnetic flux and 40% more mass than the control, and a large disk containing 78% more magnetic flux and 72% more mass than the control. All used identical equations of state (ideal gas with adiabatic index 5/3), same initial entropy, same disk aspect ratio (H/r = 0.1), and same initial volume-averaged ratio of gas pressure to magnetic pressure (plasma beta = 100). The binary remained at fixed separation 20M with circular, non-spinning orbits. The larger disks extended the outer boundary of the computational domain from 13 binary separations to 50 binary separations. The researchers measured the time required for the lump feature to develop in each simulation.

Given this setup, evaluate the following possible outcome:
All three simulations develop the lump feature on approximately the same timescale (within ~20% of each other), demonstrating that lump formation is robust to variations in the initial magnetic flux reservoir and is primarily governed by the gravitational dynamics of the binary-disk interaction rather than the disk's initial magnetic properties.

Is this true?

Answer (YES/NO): NO